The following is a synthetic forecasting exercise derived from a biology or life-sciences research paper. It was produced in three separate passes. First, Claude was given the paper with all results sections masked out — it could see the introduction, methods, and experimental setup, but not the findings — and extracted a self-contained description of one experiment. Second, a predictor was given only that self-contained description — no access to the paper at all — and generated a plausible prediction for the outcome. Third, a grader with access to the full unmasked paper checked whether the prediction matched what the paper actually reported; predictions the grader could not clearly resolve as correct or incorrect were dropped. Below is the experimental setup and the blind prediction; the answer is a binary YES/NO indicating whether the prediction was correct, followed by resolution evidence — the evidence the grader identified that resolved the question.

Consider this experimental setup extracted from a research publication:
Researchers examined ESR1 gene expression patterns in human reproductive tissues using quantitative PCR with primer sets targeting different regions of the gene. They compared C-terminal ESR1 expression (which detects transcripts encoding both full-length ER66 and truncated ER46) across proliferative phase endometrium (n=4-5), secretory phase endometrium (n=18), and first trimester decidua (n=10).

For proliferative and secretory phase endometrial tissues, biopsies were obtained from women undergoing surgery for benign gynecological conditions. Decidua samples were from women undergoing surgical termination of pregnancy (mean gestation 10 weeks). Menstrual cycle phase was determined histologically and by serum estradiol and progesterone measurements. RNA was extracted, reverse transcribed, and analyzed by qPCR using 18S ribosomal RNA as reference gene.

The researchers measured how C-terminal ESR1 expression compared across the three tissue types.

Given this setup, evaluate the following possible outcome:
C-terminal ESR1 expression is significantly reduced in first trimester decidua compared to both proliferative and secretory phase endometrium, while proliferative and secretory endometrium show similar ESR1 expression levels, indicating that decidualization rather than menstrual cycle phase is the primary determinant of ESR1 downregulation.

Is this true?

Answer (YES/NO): NO